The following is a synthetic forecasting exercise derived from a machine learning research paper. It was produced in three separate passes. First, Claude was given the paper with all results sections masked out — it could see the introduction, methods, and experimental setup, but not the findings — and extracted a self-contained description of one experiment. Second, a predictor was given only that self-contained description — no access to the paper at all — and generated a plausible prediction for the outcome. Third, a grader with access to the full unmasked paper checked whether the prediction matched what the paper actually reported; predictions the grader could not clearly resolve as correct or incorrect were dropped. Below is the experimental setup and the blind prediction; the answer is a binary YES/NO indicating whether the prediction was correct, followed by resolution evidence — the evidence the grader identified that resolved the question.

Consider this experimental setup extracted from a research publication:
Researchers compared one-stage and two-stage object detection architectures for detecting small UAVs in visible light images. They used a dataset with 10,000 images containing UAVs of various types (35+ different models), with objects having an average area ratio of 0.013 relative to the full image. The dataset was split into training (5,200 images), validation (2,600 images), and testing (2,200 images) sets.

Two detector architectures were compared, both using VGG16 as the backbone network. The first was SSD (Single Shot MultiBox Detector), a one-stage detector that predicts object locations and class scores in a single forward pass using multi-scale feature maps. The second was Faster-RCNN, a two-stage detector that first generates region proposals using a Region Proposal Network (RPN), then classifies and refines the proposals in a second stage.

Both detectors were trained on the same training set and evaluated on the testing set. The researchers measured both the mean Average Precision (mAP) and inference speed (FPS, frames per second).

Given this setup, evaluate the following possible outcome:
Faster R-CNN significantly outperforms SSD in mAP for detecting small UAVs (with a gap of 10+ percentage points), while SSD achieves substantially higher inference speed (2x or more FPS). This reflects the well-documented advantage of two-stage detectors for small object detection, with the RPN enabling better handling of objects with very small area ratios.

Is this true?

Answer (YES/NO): NO